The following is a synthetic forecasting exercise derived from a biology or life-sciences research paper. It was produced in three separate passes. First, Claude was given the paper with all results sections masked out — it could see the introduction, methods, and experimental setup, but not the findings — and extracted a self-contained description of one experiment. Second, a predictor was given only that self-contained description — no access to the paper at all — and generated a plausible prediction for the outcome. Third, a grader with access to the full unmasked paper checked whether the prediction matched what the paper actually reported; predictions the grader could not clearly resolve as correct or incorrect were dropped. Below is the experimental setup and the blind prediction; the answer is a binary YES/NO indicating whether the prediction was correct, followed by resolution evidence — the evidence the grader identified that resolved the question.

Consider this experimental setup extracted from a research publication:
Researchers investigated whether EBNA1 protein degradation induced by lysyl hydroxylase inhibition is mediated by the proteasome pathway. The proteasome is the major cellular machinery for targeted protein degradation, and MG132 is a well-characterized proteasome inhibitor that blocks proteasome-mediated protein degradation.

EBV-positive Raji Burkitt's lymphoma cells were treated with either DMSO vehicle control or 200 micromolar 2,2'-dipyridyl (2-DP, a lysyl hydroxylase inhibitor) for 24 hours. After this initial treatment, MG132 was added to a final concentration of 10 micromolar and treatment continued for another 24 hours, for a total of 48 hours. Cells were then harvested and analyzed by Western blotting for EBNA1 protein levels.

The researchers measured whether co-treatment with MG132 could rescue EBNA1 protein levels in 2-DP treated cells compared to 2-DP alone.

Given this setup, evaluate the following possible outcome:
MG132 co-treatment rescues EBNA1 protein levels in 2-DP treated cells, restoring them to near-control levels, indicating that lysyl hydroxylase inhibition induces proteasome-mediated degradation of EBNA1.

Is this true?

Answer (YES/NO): YES